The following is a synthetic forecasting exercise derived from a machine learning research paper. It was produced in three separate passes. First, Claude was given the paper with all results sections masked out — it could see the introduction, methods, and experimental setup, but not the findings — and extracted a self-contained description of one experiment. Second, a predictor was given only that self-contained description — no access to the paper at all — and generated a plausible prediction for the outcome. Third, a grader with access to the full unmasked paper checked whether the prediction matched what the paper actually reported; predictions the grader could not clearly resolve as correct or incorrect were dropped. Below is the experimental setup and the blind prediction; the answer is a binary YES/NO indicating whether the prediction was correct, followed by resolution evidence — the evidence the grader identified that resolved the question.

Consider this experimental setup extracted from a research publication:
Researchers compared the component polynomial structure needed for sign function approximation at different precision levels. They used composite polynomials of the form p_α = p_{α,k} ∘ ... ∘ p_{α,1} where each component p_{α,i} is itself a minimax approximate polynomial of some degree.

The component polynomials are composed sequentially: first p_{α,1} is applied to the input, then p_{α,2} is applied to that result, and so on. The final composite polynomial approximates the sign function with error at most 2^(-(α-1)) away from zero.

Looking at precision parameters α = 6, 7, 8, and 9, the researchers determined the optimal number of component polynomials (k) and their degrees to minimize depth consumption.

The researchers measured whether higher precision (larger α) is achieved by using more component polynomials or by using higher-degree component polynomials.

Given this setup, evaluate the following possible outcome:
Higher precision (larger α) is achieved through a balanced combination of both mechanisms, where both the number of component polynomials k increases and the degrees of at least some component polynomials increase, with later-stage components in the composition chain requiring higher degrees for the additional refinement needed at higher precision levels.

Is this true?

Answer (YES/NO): NO